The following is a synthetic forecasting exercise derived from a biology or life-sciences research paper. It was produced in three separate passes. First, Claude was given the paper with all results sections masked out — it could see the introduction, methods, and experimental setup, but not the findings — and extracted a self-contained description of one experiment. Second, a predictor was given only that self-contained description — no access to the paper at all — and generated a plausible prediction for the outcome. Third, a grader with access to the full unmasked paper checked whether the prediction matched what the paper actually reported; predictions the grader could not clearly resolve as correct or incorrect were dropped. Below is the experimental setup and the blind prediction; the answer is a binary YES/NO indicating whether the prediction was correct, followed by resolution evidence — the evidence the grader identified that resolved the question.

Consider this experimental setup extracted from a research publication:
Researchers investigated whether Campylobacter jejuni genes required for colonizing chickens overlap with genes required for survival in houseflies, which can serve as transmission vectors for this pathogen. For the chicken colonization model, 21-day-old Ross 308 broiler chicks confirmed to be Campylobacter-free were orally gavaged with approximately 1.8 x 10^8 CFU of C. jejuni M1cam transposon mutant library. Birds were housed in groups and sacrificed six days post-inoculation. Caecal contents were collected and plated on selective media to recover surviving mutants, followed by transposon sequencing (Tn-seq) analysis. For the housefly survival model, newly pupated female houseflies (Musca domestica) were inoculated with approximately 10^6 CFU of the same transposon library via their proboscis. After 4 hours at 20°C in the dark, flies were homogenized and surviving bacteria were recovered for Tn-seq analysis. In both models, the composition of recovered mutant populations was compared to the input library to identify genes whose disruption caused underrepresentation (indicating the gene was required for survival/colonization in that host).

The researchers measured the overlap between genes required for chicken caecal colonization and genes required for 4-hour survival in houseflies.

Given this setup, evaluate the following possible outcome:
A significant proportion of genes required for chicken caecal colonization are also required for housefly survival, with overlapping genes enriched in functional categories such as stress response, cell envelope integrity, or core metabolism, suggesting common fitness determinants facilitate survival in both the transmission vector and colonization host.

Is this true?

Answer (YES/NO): NO